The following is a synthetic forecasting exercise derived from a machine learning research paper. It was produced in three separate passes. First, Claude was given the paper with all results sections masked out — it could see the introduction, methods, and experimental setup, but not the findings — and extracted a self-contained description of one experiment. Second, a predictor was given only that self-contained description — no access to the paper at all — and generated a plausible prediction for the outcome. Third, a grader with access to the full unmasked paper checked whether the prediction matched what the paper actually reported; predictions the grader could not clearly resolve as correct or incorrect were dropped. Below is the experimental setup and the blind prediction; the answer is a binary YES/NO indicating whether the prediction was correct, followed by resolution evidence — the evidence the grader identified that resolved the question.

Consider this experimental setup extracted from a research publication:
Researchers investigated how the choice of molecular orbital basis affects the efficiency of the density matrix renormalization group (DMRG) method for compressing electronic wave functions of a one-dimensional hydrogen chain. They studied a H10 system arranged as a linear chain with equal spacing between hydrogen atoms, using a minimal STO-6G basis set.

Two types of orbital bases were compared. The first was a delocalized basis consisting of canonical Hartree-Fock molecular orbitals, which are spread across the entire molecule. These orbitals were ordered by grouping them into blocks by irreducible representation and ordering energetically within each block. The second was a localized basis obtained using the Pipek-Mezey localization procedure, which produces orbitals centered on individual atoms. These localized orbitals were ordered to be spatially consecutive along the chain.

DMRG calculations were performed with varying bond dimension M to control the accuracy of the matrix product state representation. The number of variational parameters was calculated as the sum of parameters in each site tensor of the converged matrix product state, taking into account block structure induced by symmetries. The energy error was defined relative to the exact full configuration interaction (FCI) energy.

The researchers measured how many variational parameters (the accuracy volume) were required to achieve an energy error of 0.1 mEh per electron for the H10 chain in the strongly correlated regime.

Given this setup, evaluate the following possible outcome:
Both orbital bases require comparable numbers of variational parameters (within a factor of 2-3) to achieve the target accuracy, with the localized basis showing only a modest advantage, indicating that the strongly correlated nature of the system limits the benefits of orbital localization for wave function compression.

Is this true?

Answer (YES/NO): NO